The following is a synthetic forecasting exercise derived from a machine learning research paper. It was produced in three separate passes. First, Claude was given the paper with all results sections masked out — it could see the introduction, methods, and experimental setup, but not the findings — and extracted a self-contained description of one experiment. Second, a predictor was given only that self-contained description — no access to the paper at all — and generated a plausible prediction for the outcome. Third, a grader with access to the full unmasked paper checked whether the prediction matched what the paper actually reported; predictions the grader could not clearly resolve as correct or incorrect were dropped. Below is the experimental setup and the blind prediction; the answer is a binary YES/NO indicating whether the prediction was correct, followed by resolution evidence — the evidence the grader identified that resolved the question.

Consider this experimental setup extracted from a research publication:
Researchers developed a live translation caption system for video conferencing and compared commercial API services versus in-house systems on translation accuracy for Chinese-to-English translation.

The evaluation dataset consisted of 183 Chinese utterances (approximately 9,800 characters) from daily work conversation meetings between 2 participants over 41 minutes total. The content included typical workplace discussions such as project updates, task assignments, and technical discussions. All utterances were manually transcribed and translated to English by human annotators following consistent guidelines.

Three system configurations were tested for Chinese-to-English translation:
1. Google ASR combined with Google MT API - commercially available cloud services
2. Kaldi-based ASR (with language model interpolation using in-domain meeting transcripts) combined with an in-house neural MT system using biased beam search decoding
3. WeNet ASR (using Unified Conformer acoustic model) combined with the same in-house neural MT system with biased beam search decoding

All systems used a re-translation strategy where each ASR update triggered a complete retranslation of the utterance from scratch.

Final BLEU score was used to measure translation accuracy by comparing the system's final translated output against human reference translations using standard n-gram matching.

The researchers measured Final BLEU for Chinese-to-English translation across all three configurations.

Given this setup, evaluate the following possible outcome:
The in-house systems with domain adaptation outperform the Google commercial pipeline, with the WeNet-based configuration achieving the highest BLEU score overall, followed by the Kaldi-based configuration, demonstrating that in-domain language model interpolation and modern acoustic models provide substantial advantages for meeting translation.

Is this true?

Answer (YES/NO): NO